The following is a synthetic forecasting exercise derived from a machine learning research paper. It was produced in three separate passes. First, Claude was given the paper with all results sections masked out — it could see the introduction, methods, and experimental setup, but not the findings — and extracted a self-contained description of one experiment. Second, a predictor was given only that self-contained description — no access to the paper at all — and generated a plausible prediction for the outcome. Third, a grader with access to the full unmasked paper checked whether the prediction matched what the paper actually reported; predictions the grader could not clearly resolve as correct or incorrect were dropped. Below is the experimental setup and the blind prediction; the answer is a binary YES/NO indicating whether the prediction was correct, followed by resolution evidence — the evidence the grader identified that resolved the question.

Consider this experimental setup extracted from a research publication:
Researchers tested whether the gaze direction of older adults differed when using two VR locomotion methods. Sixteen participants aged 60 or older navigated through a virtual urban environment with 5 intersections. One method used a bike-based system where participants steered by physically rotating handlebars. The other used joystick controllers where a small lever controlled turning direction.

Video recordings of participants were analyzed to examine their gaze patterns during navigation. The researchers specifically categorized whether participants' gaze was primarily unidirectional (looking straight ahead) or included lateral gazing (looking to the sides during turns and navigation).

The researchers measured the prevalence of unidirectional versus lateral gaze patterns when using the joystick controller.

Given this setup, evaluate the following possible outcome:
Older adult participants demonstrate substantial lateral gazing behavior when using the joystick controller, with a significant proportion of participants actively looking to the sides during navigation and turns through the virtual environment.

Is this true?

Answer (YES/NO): NO